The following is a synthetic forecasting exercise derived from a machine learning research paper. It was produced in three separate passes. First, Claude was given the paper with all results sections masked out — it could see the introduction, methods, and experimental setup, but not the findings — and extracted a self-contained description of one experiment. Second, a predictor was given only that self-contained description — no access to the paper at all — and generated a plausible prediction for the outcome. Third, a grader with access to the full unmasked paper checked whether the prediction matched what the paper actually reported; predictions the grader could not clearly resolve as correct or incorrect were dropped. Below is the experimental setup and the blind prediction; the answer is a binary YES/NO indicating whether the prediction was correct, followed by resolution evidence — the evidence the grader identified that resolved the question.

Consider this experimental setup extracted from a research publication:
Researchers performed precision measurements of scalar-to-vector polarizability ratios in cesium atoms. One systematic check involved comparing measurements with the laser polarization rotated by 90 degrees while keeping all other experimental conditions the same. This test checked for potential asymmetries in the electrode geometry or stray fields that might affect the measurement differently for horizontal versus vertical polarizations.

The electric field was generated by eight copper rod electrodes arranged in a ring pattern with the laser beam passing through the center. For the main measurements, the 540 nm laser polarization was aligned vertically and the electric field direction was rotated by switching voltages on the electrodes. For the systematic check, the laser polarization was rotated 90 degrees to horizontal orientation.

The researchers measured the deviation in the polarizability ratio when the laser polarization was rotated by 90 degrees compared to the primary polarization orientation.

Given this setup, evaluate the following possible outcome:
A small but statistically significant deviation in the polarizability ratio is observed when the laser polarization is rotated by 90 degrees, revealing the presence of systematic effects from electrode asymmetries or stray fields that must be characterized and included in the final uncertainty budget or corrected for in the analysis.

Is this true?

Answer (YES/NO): NO